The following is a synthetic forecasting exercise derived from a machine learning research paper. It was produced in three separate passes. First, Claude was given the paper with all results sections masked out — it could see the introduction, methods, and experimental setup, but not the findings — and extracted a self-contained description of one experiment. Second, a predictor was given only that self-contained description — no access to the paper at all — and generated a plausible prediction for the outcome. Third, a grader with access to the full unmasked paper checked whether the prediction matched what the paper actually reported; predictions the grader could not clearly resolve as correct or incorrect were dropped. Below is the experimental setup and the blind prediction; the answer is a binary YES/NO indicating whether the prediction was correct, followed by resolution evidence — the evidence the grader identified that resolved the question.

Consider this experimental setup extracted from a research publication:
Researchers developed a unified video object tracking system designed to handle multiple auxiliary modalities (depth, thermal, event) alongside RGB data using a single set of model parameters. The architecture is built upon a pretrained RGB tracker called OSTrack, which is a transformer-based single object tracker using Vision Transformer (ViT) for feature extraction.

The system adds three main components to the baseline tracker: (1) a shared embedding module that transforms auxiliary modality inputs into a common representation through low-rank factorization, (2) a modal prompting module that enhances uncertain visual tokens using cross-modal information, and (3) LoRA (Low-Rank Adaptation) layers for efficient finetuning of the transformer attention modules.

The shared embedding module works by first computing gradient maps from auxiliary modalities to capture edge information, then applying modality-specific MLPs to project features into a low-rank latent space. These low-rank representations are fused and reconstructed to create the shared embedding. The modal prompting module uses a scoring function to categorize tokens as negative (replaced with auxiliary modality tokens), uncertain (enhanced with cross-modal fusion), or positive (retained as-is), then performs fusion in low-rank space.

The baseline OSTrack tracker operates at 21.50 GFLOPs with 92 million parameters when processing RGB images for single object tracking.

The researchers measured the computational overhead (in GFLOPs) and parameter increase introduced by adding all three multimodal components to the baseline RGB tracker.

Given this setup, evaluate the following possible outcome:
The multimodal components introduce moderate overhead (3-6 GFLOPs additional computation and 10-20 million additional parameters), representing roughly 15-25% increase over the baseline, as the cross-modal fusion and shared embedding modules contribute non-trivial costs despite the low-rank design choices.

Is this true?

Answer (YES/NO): NO